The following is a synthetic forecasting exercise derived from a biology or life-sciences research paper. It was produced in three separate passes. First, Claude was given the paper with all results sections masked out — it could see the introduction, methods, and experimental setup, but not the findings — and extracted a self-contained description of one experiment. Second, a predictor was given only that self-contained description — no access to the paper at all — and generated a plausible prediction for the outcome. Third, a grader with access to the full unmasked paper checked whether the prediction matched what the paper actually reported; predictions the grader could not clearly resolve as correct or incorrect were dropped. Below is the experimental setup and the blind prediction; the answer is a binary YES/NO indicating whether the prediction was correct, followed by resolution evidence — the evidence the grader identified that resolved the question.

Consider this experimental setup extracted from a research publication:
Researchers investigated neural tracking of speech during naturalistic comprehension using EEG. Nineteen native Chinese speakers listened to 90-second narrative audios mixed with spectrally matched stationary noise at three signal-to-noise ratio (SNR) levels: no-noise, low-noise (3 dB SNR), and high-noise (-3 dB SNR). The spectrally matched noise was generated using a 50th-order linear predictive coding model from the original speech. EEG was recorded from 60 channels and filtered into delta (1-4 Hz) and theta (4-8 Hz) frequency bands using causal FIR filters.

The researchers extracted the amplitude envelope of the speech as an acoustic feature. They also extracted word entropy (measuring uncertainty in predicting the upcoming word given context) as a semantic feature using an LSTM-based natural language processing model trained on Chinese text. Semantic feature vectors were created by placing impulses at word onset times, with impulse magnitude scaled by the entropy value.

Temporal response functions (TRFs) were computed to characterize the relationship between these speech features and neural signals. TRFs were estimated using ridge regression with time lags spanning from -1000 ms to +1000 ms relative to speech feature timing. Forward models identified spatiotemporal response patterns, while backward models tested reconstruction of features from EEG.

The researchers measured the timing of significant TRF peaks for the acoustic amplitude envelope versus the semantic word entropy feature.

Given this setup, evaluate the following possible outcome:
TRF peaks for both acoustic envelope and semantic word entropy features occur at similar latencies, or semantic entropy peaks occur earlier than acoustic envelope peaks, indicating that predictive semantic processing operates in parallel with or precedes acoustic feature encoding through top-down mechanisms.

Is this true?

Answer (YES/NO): YES